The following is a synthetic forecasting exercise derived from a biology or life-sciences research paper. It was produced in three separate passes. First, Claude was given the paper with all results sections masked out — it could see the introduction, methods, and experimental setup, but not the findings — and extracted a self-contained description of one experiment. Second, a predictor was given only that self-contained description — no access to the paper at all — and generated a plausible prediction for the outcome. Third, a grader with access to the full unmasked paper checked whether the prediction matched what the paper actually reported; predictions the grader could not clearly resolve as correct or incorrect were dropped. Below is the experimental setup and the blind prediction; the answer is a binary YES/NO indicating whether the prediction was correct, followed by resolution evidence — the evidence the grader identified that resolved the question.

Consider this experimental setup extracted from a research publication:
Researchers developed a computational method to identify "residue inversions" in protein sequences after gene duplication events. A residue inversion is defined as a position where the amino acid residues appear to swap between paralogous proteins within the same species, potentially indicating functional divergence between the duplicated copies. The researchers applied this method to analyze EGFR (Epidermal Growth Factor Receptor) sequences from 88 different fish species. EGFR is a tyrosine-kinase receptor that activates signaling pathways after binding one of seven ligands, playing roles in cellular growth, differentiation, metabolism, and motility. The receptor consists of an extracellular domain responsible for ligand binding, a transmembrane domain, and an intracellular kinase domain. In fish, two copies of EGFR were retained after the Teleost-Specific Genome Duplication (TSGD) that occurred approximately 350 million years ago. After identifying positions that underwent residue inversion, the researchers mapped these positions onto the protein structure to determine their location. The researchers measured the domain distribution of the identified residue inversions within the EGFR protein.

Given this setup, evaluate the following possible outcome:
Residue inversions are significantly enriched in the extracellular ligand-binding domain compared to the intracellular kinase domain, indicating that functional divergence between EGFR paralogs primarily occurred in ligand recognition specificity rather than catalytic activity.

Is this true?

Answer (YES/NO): YES